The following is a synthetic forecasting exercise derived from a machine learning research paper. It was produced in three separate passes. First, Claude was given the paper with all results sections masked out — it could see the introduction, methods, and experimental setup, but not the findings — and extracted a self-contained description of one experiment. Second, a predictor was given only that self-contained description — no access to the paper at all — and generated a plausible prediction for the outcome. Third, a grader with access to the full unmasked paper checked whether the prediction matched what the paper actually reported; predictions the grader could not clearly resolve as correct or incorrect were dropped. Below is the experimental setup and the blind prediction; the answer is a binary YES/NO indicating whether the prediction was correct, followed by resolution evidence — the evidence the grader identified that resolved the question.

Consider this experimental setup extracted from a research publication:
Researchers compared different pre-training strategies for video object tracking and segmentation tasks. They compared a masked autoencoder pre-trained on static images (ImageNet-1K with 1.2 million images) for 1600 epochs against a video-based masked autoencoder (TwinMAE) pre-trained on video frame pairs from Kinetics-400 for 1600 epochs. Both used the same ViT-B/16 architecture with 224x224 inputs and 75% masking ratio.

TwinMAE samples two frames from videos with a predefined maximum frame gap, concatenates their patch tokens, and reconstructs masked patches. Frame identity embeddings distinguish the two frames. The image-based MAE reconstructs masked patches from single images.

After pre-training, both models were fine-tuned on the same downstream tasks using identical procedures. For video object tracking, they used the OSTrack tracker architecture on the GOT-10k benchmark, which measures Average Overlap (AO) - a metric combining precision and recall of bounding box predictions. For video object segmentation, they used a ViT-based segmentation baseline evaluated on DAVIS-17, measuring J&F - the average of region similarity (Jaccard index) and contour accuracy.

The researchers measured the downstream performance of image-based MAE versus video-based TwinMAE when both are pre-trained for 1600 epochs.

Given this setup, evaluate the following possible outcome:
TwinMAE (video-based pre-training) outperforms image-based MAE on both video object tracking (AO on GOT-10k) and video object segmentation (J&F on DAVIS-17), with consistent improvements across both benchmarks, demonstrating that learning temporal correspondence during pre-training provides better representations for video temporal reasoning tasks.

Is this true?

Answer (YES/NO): NO